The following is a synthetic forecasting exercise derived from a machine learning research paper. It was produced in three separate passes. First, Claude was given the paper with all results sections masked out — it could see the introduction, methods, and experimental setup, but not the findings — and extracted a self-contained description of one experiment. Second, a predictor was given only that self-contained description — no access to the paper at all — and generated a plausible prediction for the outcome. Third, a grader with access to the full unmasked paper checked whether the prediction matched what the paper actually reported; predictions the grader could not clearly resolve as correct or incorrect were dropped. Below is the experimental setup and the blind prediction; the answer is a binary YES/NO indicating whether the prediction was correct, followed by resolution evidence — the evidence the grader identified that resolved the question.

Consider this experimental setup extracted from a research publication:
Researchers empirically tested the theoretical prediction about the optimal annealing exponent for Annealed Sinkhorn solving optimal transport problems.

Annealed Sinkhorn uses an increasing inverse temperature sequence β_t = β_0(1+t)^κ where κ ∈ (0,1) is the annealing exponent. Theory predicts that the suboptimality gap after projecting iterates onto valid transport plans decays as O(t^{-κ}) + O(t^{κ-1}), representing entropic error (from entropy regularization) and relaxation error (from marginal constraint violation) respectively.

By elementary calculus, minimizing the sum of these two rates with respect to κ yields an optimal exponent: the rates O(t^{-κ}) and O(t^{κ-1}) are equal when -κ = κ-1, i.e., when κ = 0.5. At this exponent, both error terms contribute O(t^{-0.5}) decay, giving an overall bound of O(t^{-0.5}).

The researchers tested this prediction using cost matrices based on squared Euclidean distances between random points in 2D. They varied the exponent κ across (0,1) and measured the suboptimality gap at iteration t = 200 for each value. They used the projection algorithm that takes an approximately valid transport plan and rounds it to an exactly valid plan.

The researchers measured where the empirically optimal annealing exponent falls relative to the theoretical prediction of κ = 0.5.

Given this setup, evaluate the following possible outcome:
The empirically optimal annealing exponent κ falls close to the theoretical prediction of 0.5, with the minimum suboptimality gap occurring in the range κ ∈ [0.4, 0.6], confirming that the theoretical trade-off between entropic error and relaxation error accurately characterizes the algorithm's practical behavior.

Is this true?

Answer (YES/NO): YES